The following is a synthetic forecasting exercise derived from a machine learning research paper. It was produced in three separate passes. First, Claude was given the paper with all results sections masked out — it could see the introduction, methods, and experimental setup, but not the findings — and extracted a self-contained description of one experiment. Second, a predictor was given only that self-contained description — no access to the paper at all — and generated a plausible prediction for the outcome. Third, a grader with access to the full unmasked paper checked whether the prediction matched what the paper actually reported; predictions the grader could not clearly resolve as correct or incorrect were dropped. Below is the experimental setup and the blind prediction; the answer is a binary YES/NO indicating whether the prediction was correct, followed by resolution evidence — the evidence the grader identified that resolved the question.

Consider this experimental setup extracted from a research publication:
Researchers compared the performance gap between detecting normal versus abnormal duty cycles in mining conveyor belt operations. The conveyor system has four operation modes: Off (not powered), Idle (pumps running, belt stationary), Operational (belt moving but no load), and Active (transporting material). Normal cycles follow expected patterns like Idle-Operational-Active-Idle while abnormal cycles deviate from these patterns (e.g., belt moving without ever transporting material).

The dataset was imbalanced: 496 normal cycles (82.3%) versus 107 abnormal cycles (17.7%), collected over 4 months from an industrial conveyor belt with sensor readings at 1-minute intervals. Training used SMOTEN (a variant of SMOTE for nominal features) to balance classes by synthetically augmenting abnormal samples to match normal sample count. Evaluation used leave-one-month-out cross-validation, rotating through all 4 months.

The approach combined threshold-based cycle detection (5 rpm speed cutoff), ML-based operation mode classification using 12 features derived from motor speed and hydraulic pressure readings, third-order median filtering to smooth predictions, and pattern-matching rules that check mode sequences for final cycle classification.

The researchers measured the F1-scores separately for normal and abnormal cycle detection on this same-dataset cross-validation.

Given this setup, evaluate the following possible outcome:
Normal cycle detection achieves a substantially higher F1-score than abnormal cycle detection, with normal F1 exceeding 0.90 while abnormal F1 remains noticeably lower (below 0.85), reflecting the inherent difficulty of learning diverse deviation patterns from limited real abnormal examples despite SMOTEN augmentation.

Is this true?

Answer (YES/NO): YES